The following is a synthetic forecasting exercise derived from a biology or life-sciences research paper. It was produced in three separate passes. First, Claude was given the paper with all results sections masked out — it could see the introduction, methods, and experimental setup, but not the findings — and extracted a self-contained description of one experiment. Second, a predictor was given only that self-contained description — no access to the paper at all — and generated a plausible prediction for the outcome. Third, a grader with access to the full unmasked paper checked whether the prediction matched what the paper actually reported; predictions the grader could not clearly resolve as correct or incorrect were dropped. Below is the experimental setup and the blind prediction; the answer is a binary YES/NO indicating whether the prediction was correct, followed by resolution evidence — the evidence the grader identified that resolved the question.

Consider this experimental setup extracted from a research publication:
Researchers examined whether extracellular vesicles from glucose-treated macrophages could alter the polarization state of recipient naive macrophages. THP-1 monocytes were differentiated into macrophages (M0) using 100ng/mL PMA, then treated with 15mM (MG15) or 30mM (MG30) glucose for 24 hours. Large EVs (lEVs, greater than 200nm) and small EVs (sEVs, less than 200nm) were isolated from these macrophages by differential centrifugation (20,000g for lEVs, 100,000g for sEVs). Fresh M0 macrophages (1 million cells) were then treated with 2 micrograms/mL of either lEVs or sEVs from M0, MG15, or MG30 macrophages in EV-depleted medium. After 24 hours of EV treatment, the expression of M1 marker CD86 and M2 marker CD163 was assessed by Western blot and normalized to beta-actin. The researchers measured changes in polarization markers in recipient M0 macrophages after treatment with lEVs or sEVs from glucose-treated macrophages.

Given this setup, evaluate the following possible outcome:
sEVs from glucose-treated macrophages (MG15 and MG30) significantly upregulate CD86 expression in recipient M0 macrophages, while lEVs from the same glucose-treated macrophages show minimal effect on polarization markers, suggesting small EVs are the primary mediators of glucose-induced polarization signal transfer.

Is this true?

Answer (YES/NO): NO